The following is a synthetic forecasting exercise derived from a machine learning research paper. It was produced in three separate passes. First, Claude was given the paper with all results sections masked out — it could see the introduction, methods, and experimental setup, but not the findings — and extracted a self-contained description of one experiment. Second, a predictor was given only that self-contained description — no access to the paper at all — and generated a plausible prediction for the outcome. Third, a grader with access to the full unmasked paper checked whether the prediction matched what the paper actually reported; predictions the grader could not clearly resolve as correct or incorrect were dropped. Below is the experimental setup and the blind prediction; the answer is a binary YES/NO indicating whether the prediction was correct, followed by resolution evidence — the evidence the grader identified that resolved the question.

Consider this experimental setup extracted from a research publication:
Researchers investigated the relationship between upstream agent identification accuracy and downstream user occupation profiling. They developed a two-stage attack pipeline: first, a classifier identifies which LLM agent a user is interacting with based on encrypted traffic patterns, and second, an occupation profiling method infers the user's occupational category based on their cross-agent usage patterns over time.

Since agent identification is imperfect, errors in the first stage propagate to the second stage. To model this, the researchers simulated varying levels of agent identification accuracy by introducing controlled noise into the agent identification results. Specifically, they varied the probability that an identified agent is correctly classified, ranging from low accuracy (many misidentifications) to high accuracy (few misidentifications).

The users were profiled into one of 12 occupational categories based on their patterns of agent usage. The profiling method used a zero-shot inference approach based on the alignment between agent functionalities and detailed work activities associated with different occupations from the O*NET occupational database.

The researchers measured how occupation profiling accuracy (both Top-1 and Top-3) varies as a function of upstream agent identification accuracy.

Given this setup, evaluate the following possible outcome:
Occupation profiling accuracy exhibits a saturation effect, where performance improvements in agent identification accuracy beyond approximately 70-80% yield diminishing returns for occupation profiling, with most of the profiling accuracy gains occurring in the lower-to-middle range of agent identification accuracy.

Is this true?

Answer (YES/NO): NO